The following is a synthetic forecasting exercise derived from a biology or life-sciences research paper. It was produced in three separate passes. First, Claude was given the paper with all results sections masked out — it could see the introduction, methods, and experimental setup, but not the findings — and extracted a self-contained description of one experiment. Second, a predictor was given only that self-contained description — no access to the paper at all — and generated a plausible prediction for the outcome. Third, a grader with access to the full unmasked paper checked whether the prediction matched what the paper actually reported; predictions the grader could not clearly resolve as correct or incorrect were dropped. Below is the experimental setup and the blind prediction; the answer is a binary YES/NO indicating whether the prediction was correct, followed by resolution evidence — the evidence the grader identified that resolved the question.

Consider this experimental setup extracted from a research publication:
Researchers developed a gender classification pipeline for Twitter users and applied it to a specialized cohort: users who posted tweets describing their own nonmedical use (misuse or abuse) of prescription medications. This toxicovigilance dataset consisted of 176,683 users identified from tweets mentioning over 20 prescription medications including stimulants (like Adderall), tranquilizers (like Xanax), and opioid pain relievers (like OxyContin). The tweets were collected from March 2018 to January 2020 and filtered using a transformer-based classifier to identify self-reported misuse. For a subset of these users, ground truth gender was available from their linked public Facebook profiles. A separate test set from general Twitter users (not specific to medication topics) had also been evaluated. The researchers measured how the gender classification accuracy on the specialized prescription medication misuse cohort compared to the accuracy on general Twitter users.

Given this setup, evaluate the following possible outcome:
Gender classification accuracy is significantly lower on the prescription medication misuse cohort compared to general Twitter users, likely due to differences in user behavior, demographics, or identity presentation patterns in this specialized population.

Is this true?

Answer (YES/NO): NO